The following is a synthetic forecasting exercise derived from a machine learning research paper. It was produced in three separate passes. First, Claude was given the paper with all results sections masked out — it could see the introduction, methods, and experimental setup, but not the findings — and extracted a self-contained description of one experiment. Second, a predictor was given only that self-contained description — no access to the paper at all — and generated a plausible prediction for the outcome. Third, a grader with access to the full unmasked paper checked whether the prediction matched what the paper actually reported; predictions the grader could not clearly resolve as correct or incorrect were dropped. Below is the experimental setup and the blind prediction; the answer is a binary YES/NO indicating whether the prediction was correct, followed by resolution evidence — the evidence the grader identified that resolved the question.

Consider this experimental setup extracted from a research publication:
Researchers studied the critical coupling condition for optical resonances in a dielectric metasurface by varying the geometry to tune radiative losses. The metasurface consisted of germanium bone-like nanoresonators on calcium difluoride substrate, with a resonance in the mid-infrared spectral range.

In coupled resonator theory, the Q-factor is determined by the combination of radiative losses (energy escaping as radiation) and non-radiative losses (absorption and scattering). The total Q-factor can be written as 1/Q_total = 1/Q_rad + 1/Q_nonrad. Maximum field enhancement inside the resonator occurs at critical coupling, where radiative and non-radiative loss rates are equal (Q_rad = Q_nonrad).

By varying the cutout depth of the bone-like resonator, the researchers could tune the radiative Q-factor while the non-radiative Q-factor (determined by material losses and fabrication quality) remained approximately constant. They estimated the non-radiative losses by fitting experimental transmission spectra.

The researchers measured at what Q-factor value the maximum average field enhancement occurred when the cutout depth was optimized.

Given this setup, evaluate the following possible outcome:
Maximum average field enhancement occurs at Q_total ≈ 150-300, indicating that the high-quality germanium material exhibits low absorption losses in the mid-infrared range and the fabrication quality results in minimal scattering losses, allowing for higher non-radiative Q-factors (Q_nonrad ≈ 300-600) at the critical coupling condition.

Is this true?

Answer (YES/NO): NO